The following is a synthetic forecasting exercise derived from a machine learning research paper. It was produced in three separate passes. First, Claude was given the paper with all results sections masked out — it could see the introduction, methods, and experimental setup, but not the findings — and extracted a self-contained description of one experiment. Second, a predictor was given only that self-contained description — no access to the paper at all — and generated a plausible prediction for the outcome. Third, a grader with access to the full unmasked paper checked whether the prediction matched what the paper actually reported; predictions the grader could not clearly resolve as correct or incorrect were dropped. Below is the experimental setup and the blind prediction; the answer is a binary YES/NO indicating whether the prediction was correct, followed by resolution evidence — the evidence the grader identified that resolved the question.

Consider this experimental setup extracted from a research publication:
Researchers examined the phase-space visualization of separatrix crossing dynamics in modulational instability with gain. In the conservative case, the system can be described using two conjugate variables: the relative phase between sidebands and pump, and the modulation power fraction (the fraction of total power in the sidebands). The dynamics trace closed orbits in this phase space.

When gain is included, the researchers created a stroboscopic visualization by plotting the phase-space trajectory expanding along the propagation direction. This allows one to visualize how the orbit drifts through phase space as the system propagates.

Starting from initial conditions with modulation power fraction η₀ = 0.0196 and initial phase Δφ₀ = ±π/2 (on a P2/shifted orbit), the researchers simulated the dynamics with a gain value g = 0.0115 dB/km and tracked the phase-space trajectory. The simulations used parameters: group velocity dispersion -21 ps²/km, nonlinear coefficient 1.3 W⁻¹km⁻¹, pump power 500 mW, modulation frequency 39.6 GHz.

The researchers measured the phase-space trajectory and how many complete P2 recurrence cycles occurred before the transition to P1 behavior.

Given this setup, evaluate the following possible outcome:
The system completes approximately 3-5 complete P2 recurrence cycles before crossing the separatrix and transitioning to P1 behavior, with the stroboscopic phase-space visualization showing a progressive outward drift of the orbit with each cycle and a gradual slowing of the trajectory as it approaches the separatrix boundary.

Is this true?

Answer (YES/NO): NO